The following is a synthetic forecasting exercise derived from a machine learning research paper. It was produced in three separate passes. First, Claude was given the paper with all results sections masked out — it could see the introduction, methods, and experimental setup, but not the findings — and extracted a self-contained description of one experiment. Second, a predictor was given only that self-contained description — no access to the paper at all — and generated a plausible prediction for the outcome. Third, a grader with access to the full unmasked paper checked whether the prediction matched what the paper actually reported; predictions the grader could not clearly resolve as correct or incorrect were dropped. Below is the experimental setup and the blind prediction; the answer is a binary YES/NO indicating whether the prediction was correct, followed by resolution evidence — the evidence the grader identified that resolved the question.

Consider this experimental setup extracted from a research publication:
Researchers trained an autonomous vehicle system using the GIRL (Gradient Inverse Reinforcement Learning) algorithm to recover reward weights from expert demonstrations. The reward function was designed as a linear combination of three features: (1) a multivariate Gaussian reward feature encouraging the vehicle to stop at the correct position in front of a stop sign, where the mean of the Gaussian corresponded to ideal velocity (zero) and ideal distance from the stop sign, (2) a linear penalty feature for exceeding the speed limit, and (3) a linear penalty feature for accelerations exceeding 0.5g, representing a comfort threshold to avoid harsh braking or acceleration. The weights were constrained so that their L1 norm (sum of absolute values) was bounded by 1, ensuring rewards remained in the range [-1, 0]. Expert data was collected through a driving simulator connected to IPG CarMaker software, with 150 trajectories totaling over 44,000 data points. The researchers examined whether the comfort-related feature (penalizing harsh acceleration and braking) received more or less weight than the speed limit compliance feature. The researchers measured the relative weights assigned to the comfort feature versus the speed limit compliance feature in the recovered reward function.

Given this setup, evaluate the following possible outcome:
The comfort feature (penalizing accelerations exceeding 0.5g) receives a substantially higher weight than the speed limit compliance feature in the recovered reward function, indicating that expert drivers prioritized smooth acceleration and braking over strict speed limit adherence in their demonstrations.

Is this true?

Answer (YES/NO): YES